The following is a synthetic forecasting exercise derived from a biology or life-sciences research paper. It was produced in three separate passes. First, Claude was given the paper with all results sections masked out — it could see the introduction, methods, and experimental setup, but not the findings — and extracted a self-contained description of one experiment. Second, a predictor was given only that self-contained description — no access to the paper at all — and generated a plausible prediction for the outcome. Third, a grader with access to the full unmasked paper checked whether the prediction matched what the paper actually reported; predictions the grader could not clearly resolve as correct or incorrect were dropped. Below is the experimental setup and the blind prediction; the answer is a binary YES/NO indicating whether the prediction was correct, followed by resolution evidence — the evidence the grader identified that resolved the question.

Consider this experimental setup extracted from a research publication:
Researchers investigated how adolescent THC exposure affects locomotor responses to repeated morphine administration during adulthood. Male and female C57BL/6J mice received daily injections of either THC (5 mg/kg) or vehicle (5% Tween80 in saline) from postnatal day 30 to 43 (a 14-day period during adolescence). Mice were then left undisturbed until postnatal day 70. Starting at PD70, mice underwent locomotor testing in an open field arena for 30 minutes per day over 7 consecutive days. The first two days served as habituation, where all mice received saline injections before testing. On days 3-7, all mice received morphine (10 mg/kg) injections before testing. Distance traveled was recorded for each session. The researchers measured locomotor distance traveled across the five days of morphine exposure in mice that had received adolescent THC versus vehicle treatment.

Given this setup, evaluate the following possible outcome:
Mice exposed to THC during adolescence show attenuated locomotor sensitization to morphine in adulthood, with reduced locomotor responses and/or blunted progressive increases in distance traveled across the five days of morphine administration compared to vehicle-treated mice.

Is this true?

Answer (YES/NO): YES